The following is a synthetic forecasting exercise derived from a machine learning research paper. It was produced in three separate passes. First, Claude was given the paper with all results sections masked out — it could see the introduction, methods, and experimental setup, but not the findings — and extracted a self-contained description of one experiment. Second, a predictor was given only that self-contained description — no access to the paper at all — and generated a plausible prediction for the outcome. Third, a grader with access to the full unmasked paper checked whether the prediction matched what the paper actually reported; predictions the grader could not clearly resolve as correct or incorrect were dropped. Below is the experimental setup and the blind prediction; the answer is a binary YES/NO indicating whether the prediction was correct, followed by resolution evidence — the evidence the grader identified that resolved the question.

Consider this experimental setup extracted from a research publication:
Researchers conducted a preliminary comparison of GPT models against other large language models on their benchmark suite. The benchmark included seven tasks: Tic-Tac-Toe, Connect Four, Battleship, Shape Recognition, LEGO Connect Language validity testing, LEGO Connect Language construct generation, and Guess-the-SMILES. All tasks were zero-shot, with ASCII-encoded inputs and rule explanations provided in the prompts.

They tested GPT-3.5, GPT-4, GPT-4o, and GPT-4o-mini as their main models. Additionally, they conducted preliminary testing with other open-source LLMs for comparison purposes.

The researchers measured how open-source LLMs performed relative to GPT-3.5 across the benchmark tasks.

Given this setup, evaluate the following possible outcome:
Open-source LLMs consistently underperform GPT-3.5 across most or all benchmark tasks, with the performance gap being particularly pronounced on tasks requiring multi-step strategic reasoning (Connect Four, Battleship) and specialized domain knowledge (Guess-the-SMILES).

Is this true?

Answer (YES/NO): NO